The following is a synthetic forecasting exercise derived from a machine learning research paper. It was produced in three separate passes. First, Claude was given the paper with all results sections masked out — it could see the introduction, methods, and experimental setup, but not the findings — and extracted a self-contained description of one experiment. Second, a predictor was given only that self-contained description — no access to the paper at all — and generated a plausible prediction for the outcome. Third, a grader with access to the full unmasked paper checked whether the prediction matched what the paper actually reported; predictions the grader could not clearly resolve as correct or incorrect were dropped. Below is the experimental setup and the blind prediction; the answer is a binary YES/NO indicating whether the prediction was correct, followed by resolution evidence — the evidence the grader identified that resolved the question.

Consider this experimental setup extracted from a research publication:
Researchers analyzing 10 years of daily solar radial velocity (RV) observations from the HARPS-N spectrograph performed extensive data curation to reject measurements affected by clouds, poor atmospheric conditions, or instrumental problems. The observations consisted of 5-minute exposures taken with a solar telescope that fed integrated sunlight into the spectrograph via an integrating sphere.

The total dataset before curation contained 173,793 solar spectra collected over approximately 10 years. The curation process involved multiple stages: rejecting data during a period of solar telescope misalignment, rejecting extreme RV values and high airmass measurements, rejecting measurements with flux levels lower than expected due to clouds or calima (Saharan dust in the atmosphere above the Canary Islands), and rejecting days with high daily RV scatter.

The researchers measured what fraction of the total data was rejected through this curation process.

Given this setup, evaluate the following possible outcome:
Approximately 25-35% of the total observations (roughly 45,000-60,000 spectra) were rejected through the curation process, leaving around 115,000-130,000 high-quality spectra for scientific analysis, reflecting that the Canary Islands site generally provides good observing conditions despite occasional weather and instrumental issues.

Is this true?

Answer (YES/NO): YES